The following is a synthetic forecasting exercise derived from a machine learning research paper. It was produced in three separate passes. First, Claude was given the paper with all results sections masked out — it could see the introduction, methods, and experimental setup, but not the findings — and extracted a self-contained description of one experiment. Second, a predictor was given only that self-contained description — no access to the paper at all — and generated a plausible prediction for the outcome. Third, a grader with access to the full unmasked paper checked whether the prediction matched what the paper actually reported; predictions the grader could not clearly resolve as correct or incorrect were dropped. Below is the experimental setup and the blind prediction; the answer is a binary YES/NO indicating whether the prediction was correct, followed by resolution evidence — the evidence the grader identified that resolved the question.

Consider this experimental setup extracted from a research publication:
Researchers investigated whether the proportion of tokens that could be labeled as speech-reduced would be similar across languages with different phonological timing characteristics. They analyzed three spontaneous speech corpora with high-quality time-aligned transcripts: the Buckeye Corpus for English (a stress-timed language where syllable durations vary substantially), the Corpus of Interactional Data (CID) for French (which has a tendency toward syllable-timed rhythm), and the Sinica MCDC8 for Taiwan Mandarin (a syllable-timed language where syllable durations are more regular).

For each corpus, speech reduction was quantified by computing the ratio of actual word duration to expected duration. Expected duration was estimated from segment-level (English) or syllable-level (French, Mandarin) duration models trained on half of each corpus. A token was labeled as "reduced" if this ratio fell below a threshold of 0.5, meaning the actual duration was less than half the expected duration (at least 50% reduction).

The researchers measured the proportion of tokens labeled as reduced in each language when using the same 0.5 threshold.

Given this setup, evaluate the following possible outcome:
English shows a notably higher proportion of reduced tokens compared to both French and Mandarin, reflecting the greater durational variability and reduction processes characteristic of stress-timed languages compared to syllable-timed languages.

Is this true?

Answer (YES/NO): NO